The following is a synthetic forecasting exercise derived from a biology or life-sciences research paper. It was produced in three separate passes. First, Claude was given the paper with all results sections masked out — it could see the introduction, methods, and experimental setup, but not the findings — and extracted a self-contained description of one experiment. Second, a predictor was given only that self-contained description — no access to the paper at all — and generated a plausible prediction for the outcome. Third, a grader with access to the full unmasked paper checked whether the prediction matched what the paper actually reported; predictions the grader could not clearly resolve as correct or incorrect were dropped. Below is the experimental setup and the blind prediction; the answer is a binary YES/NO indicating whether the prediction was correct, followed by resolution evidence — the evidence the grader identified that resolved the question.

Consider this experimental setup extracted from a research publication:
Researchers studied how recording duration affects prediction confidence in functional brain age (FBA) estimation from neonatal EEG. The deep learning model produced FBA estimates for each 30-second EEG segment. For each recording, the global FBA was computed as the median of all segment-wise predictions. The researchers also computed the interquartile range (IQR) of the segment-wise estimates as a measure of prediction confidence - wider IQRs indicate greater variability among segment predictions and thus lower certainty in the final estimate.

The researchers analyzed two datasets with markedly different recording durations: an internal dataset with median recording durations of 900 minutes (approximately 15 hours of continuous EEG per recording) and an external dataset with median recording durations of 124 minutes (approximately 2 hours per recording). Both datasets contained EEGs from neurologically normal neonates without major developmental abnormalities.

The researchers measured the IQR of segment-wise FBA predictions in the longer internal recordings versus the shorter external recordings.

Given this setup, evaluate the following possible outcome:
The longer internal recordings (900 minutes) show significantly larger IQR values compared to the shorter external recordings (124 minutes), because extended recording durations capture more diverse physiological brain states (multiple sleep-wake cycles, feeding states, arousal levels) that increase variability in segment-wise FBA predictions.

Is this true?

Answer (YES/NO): NO